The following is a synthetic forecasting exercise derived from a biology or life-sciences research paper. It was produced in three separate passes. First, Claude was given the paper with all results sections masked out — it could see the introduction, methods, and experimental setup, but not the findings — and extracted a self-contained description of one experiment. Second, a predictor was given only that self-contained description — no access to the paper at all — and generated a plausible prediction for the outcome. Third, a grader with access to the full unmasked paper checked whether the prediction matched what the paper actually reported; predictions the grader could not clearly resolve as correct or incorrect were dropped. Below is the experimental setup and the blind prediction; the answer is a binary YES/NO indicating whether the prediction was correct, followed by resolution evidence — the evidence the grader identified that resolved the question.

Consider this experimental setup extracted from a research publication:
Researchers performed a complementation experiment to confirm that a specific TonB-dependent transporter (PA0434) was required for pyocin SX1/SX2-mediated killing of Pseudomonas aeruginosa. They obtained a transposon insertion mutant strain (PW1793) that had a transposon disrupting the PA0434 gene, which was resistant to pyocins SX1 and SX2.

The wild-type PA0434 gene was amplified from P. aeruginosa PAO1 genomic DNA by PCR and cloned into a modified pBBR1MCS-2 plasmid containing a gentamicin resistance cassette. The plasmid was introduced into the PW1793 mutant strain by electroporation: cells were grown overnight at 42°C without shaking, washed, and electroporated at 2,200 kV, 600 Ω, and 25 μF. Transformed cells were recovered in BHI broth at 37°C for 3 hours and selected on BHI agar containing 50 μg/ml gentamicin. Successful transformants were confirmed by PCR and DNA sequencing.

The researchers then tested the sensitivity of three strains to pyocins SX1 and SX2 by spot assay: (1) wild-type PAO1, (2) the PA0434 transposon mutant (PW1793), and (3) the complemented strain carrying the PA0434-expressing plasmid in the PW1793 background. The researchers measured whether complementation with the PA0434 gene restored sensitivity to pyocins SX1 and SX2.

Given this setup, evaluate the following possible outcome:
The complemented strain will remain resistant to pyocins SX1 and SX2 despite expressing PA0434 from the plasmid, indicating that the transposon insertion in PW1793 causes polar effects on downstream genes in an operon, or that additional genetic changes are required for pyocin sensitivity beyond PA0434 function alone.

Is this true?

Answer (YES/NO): NO